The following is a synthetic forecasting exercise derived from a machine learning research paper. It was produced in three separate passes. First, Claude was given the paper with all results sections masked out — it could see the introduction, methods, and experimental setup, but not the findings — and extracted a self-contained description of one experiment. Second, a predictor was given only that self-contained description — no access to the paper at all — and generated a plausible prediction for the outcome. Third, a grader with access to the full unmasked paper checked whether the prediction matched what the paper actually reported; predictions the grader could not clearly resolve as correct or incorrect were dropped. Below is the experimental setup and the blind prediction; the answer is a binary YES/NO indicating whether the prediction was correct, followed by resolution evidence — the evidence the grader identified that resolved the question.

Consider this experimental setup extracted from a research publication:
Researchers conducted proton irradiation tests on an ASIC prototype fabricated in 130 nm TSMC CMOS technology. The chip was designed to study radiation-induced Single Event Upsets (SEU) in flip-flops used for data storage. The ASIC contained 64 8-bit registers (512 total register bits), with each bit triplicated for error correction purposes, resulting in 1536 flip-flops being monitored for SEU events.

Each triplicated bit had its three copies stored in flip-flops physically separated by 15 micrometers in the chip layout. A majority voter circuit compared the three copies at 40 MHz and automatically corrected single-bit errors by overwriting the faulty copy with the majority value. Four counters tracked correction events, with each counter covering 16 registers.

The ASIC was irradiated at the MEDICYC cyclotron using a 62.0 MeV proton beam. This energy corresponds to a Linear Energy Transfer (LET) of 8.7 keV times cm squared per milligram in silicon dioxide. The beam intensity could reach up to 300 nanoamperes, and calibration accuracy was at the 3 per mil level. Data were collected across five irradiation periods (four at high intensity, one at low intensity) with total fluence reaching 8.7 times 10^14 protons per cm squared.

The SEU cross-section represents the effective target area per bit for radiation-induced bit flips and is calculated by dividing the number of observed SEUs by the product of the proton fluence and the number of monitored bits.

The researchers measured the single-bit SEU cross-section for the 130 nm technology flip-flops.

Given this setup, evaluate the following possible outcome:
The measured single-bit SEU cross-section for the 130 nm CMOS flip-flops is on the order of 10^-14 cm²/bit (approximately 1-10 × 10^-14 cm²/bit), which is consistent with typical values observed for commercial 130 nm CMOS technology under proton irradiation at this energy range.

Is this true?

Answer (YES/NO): YES